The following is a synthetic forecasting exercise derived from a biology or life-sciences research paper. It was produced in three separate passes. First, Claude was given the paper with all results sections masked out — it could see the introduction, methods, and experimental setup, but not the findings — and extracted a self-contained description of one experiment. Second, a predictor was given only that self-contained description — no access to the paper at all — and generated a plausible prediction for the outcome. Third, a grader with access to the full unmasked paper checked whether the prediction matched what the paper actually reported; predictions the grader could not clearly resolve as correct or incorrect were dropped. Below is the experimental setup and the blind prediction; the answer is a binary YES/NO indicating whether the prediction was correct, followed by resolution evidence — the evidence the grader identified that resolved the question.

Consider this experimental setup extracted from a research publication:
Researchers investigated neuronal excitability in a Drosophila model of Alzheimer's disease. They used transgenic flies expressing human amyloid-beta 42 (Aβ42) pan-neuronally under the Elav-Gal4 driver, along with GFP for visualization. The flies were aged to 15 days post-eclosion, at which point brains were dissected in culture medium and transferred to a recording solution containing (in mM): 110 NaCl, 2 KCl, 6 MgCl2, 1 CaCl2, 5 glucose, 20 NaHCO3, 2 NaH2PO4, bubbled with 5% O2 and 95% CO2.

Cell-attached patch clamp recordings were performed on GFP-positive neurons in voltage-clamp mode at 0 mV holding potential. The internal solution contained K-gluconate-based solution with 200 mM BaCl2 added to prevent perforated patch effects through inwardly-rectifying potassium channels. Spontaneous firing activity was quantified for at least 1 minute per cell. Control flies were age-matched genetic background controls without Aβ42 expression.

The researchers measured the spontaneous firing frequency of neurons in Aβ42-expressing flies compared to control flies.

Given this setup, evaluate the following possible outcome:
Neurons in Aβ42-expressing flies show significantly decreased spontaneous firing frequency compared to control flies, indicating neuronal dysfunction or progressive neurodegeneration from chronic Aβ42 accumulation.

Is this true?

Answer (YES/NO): NO